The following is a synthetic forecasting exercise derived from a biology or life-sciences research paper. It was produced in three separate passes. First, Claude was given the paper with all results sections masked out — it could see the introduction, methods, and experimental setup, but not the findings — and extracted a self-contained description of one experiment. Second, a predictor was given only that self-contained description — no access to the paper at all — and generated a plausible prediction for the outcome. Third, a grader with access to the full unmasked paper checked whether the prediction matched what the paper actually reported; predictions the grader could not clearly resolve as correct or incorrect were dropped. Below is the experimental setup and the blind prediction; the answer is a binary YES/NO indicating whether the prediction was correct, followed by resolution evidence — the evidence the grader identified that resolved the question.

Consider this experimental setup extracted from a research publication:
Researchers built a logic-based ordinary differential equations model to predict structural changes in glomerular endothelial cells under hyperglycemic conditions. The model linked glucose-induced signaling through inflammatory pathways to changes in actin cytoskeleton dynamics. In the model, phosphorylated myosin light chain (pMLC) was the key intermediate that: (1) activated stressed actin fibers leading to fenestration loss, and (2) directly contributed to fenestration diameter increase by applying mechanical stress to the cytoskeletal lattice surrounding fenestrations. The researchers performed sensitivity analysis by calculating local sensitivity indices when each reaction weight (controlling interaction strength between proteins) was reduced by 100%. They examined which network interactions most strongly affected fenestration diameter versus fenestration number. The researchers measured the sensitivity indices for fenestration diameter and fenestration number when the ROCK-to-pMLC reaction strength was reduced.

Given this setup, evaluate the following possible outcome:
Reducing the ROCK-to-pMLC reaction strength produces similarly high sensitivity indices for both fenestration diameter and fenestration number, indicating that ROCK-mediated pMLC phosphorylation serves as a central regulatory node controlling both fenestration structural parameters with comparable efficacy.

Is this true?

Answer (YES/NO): NO